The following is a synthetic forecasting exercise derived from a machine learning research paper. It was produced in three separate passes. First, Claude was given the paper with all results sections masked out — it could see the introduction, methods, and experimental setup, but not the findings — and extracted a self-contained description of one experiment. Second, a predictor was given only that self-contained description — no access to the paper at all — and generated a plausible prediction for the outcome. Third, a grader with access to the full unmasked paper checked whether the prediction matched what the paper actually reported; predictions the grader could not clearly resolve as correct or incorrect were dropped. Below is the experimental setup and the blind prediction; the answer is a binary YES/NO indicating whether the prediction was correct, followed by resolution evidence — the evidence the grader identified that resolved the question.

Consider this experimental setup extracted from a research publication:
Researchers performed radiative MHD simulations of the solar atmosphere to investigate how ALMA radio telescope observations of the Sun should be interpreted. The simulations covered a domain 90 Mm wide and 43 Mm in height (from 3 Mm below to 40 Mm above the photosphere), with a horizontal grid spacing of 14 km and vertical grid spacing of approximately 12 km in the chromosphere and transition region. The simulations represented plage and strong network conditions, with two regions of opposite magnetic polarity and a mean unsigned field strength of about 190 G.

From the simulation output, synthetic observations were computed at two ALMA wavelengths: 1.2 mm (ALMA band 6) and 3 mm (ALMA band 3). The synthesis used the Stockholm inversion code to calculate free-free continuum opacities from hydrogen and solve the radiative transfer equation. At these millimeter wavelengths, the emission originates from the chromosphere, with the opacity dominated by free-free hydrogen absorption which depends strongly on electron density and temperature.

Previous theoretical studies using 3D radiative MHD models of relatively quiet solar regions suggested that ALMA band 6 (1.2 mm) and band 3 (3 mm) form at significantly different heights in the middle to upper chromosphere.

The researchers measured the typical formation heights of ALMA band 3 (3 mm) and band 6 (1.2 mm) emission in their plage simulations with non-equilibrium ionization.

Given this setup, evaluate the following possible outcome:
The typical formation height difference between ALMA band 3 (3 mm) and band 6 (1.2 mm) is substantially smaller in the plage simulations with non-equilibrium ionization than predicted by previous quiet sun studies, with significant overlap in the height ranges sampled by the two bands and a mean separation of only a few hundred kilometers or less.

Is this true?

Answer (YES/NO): YES